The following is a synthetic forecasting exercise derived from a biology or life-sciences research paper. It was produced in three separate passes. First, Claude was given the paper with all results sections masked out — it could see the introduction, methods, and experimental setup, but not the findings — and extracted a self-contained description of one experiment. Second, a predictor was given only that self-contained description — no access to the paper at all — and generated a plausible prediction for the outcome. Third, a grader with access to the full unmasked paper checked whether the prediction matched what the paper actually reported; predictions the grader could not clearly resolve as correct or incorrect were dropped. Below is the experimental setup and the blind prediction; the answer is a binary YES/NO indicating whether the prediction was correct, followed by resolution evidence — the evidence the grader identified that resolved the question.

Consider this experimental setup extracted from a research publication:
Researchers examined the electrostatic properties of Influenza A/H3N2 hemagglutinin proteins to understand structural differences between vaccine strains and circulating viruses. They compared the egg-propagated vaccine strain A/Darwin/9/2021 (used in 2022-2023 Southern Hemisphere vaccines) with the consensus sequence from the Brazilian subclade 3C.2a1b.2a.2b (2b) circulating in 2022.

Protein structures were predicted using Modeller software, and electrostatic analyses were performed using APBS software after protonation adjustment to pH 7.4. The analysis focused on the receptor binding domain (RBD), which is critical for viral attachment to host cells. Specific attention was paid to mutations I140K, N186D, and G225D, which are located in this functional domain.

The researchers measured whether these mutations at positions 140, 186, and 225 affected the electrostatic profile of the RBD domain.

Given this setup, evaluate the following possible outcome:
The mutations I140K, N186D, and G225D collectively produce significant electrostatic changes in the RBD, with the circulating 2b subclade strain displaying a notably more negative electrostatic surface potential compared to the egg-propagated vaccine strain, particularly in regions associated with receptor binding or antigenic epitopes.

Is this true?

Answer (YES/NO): NO